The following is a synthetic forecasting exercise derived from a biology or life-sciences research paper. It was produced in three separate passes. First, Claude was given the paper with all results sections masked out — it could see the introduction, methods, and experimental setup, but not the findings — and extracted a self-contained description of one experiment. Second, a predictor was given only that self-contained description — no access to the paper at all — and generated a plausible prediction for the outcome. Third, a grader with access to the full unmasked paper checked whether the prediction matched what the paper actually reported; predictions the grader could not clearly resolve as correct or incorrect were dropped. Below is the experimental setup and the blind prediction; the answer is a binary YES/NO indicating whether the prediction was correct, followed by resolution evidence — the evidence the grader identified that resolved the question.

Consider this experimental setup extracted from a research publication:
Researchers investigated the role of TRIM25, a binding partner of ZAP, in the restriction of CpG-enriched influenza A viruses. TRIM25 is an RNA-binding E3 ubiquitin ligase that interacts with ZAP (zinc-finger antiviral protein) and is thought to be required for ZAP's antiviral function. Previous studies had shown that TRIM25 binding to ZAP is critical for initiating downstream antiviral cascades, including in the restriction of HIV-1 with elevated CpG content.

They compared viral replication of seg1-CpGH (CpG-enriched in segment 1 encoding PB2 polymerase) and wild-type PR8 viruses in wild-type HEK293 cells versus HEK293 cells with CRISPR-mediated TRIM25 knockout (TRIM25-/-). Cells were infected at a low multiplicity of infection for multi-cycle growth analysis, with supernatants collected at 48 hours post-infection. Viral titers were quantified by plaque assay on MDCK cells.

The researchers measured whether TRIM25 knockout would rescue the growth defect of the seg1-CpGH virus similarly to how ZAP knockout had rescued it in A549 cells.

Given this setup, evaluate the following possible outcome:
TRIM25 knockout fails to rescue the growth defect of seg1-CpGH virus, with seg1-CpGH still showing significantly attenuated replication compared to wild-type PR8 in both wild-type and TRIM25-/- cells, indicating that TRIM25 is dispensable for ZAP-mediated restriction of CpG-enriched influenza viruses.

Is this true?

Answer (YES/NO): NO